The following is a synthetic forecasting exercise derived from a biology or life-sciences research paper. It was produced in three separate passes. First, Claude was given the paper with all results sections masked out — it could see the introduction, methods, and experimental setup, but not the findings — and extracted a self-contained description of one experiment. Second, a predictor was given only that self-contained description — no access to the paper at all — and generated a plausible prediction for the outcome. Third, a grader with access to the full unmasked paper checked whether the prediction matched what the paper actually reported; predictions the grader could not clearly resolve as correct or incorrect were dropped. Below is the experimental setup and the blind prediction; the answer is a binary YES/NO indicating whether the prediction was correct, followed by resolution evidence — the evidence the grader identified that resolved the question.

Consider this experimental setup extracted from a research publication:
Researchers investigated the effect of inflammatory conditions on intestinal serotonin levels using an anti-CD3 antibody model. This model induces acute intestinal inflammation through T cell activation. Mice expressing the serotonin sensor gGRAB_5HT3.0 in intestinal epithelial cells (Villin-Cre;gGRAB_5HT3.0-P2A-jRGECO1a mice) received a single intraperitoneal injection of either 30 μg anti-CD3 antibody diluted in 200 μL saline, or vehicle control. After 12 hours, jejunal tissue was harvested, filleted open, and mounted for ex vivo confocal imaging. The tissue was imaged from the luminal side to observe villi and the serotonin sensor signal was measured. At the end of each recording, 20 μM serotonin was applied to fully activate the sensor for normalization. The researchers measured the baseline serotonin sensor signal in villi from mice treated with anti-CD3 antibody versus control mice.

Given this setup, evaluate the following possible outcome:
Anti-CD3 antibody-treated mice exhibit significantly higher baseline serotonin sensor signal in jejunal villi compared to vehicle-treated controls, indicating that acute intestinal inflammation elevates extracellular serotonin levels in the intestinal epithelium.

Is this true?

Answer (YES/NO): YES